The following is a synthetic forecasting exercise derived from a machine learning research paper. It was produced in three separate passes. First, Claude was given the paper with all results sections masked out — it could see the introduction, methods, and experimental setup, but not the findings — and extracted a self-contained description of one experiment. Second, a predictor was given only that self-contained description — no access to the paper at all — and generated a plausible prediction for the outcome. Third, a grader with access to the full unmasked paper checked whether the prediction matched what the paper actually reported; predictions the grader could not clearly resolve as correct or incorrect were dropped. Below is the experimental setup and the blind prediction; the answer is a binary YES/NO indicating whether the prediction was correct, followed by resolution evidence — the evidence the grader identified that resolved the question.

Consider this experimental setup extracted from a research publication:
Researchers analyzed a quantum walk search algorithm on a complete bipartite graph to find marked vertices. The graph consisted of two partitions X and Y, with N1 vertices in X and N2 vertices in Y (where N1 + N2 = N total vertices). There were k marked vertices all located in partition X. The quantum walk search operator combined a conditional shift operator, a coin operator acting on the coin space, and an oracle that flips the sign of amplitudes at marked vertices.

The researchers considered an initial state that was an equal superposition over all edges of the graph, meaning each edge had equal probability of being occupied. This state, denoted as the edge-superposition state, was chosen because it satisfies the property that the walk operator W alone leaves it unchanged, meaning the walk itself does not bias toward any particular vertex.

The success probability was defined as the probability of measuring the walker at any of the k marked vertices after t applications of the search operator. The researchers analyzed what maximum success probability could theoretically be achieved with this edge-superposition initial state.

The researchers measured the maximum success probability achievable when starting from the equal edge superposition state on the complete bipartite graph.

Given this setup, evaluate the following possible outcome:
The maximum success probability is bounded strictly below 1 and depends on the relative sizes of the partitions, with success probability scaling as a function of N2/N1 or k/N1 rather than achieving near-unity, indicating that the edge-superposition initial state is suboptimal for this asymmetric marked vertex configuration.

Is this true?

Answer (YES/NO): NO